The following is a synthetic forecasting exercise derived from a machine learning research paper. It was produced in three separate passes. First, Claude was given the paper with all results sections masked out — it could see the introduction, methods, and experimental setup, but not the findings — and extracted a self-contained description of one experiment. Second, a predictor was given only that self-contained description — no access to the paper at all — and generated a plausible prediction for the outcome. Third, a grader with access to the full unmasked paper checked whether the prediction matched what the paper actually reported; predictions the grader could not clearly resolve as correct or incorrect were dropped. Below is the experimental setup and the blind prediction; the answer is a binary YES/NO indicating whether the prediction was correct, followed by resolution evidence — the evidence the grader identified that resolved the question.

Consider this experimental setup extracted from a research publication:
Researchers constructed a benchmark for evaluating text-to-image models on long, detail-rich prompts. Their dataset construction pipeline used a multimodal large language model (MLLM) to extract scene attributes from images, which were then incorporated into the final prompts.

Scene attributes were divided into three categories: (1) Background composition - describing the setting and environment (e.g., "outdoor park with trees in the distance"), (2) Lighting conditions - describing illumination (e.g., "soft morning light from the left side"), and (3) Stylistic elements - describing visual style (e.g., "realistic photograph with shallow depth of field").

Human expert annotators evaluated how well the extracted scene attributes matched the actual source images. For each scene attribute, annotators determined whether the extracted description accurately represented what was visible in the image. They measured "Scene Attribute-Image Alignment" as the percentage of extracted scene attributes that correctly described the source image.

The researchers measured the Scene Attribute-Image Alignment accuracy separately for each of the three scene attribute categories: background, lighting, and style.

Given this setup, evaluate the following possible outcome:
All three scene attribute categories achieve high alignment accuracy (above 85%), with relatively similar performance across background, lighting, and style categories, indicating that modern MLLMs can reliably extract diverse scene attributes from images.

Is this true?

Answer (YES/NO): NO